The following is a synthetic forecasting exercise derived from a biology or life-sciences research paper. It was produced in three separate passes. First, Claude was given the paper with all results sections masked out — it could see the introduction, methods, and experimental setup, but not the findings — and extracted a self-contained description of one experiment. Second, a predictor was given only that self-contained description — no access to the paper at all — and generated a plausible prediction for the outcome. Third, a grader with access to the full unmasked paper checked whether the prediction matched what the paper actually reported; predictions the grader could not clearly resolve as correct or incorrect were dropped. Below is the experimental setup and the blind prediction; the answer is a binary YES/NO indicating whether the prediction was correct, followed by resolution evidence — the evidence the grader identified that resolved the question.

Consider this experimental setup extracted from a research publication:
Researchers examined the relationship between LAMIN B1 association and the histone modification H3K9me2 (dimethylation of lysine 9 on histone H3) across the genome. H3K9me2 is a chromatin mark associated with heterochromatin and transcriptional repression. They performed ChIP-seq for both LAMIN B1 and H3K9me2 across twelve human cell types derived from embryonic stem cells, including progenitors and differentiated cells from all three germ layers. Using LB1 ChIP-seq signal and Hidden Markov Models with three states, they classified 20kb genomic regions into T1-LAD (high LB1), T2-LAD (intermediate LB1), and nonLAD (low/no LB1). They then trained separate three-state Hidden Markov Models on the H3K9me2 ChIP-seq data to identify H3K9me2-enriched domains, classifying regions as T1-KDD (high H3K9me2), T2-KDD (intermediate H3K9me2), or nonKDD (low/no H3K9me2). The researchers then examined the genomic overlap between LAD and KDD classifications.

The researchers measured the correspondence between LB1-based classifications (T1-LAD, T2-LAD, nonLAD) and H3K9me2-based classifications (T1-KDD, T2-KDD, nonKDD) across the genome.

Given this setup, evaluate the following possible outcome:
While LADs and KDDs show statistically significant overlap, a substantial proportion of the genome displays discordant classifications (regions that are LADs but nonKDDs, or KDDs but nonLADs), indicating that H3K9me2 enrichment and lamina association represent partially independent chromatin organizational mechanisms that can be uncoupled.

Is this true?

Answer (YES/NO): NO